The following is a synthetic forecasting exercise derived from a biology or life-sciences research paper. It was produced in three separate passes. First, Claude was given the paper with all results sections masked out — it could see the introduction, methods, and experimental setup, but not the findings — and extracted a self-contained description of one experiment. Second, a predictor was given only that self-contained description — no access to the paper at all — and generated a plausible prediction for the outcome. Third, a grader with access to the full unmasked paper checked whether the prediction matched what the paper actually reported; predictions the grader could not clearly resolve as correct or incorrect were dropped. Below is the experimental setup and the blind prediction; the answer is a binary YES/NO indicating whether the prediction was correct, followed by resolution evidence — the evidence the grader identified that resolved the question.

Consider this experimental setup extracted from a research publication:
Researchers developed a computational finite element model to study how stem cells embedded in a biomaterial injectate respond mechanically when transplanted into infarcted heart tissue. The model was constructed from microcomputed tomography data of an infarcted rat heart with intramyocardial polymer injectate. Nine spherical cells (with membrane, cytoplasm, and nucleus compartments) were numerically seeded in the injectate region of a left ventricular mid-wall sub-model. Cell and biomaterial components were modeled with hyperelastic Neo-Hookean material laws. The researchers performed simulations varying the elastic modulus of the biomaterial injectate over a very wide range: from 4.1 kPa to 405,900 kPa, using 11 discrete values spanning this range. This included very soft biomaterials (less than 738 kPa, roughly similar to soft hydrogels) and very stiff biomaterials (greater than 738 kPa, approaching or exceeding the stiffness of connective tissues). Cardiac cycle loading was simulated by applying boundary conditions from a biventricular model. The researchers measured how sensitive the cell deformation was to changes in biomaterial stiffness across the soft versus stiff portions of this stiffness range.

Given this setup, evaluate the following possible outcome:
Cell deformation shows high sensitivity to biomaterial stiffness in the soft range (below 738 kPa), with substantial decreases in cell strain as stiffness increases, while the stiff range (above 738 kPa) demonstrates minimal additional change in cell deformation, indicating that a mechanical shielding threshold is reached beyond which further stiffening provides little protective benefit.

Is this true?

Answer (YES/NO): YES